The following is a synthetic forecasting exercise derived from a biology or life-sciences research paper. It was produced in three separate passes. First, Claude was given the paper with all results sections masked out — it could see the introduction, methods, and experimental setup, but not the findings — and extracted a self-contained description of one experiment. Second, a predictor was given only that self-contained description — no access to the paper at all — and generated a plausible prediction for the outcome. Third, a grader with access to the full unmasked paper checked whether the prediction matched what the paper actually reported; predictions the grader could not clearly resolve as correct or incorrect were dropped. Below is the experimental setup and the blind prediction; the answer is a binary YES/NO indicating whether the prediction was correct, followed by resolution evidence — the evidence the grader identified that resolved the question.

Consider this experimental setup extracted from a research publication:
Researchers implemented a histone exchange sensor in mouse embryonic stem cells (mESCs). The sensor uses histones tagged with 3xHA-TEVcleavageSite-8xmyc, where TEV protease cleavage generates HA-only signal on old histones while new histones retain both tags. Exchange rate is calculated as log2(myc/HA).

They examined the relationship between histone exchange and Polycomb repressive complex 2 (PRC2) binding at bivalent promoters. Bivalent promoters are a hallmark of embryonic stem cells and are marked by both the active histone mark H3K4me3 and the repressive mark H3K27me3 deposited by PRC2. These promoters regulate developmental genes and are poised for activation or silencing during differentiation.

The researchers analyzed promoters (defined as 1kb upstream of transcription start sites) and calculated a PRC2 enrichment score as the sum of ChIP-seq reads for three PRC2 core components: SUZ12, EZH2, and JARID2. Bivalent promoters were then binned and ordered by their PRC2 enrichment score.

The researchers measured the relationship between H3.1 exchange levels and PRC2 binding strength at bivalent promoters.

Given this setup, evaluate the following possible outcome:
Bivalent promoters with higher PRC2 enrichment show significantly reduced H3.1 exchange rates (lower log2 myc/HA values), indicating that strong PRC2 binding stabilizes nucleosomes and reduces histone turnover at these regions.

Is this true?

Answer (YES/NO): NO